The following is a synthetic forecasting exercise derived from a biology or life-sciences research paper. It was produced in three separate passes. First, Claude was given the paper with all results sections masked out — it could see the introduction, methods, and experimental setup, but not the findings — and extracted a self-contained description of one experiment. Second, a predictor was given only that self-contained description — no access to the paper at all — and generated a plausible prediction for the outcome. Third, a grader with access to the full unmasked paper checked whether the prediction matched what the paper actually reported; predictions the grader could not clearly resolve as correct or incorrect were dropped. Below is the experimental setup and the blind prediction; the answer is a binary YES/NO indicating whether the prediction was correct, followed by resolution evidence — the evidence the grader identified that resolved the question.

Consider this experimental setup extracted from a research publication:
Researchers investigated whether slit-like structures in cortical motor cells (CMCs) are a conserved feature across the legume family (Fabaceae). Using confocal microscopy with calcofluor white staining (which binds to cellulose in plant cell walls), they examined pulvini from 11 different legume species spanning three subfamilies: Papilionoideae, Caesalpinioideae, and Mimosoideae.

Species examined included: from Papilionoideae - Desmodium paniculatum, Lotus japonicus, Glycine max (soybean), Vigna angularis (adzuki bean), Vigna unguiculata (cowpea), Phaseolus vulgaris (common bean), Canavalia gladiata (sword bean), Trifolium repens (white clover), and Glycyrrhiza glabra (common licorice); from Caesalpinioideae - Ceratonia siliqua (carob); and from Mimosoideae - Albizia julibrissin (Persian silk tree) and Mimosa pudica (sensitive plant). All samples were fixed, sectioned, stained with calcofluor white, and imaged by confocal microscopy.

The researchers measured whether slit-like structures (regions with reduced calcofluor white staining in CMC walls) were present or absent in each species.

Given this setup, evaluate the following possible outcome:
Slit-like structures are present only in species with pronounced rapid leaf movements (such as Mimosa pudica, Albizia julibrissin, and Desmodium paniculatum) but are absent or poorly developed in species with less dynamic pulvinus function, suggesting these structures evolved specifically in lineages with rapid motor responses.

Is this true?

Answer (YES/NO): NO